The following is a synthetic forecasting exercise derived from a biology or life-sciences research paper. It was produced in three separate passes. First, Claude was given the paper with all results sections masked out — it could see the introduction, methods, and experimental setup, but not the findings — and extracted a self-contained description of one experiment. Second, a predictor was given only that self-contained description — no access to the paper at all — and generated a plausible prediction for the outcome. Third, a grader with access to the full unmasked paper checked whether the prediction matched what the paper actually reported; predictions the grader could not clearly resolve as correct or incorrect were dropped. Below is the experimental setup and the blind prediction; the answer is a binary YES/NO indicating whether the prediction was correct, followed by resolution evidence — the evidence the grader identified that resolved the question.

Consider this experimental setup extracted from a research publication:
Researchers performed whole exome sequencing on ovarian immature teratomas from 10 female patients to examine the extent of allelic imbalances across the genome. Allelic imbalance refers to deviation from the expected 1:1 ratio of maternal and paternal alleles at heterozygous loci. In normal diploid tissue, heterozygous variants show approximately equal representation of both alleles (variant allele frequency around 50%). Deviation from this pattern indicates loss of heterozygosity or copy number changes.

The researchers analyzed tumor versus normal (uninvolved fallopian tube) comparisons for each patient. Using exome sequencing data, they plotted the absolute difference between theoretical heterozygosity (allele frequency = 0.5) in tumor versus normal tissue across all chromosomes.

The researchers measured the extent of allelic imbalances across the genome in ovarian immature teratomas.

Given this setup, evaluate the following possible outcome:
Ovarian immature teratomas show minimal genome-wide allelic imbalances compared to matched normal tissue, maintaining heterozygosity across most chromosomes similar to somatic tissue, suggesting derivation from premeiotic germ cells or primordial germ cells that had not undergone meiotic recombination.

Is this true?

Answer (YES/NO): NO